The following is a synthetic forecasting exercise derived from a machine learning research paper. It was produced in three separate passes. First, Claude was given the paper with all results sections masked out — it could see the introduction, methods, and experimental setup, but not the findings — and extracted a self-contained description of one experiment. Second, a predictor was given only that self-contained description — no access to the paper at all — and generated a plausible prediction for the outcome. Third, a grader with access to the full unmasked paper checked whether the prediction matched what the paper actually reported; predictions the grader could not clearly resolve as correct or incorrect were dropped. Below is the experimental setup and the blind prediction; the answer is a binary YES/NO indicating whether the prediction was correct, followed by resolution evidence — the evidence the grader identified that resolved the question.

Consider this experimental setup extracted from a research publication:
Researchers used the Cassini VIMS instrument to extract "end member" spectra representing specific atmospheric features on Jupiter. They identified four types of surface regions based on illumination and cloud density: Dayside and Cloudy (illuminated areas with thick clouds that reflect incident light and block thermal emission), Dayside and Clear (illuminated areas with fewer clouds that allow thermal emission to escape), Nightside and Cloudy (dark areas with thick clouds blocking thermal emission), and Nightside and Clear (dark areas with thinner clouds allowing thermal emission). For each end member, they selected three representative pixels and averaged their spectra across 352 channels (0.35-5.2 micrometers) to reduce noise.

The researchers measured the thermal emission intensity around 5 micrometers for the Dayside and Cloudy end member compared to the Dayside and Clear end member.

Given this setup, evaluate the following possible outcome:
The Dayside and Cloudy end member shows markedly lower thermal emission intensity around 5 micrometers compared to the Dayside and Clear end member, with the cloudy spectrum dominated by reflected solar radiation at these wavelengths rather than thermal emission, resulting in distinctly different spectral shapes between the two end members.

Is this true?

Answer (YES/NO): NO